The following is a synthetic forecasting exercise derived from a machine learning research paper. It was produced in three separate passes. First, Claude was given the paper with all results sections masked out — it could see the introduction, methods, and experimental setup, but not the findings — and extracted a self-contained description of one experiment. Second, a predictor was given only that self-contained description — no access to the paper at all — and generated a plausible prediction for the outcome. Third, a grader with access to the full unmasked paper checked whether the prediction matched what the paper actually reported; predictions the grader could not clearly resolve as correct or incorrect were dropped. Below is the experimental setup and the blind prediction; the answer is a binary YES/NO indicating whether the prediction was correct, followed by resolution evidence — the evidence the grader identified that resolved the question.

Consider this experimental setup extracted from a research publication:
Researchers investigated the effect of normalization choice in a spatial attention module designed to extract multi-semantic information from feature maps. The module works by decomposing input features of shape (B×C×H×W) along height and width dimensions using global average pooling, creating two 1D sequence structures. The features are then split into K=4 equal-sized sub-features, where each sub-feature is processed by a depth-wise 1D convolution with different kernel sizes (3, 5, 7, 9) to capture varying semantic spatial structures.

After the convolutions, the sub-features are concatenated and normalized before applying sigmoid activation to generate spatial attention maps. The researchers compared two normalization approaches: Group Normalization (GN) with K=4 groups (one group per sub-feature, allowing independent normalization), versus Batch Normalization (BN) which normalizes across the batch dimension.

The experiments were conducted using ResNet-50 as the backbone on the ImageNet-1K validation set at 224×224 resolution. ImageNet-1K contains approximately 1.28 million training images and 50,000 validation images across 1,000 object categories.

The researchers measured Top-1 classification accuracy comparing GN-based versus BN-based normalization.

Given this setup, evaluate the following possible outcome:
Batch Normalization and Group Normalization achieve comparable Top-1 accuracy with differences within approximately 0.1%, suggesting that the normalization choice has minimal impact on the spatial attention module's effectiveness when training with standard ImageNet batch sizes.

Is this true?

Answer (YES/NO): NO